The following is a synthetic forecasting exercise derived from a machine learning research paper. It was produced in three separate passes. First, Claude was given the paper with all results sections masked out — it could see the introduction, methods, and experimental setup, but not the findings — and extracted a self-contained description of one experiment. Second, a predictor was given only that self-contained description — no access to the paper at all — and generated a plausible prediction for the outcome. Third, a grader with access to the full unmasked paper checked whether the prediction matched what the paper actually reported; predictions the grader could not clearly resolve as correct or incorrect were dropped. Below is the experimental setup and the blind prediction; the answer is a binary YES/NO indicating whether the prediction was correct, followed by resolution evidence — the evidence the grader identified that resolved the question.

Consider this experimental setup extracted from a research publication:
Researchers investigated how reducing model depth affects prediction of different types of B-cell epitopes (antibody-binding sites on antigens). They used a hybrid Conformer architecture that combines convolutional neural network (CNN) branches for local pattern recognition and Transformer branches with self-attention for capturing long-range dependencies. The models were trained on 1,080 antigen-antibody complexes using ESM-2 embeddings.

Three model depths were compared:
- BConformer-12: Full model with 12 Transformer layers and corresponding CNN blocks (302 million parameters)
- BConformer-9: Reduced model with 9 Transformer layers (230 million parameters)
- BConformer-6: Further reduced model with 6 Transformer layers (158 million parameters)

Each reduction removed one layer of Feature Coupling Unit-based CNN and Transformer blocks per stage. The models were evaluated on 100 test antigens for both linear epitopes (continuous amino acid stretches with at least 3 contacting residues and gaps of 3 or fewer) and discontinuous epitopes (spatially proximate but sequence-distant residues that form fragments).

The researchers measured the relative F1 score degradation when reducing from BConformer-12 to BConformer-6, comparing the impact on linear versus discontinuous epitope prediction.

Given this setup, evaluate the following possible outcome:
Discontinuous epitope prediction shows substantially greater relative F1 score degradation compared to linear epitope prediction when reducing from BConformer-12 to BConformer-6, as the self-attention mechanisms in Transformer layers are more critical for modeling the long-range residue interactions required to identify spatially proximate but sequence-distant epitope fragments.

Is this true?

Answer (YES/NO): YES